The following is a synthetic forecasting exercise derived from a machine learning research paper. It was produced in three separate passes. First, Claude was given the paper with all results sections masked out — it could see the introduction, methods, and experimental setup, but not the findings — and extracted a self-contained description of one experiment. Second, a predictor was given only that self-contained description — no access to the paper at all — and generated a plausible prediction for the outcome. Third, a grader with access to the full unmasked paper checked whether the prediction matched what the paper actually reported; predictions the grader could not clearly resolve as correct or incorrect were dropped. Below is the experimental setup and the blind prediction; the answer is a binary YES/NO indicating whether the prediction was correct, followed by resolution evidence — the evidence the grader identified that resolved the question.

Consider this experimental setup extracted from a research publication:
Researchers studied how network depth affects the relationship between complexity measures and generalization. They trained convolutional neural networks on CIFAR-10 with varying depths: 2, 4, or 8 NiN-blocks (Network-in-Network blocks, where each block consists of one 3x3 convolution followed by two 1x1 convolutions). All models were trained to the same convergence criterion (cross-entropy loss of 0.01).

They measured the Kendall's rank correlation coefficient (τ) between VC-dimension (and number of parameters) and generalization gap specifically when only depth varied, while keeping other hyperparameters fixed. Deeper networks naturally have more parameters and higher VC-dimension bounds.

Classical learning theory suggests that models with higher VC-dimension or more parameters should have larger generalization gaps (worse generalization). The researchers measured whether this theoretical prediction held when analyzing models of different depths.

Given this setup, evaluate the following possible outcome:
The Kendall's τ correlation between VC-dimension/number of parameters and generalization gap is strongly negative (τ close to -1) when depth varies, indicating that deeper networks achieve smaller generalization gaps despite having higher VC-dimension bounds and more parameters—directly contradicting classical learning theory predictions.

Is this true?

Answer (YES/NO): YES